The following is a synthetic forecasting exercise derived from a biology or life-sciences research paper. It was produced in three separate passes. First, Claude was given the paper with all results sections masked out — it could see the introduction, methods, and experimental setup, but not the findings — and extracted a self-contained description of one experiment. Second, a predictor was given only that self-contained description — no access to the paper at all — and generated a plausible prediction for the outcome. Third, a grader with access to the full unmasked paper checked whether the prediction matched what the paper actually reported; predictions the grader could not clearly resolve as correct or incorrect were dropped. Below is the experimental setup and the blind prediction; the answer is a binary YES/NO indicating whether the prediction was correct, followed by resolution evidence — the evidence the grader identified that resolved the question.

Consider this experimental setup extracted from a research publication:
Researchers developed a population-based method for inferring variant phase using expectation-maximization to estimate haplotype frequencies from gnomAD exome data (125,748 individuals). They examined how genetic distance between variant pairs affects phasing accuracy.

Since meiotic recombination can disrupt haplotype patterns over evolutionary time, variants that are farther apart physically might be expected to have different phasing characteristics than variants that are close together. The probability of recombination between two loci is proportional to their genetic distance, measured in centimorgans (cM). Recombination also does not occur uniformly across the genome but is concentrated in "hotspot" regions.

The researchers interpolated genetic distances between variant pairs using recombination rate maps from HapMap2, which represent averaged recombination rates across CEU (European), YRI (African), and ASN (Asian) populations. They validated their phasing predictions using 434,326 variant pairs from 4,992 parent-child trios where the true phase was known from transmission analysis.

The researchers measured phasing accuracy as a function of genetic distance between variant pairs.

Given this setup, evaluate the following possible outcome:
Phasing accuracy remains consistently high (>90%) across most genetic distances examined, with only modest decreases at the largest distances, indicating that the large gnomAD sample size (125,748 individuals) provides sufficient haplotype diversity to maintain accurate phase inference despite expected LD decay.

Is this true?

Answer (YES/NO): NO